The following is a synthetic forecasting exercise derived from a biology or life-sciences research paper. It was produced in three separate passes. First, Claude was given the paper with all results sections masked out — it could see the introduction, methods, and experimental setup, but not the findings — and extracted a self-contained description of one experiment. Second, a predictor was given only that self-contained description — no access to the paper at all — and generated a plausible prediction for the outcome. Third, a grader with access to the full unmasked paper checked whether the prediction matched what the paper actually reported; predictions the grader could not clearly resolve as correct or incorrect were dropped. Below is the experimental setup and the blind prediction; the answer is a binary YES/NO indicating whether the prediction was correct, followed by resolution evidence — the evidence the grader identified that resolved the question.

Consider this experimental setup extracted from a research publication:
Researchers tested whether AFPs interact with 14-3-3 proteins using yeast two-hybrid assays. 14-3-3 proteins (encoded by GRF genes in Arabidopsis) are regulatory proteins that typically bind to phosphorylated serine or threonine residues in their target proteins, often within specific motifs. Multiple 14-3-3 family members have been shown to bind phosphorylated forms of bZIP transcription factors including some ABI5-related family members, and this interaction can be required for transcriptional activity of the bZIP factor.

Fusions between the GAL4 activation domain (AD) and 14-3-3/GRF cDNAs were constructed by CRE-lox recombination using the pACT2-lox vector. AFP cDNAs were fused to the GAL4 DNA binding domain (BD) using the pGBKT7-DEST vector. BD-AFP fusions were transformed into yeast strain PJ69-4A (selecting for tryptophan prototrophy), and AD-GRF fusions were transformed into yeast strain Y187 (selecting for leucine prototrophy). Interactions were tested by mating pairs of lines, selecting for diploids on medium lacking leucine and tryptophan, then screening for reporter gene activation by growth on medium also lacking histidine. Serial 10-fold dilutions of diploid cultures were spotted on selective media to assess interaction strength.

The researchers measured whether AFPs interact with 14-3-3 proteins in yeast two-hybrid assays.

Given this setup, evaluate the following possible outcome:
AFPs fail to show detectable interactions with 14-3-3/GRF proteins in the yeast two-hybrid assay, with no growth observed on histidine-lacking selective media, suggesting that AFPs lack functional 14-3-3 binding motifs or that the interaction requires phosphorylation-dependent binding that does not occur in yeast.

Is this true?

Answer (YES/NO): NO